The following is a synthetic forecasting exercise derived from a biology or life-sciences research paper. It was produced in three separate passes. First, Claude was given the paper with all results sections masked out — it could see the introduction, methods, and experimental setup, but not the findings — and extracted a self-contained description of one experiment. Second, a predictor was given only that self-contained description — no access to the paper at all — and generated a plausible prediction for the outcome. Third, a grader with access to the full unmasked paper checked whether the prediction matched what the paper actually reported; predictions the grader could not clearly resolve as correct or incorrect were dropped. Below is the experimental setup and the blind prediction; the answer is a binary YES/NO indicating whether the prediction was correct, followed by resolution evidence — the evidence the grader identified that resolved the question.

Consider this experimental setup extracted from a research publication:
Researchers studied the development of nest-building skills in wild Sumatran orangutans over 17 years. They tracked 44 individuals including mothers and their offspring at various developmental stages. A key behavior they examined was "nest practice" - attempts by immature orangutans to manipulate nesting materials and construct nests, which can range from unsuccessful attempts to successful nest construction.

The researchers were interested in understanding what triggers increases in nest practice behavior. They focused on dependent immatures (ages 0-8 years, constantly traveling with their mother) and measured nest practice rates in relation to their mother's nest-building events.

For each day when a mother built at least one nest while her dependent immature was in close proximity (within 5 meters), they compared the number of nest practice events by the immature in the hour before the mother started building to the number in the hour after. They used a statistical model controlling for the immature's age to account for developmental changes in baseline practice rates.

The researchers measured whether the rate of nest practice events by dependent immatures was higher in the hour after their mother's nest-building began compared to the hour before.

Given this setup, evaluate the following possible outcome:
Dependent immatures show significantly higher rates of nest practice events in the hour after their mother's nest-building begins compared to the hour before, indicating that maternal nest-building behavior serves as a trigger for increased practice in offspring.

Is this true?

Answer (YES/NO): YES